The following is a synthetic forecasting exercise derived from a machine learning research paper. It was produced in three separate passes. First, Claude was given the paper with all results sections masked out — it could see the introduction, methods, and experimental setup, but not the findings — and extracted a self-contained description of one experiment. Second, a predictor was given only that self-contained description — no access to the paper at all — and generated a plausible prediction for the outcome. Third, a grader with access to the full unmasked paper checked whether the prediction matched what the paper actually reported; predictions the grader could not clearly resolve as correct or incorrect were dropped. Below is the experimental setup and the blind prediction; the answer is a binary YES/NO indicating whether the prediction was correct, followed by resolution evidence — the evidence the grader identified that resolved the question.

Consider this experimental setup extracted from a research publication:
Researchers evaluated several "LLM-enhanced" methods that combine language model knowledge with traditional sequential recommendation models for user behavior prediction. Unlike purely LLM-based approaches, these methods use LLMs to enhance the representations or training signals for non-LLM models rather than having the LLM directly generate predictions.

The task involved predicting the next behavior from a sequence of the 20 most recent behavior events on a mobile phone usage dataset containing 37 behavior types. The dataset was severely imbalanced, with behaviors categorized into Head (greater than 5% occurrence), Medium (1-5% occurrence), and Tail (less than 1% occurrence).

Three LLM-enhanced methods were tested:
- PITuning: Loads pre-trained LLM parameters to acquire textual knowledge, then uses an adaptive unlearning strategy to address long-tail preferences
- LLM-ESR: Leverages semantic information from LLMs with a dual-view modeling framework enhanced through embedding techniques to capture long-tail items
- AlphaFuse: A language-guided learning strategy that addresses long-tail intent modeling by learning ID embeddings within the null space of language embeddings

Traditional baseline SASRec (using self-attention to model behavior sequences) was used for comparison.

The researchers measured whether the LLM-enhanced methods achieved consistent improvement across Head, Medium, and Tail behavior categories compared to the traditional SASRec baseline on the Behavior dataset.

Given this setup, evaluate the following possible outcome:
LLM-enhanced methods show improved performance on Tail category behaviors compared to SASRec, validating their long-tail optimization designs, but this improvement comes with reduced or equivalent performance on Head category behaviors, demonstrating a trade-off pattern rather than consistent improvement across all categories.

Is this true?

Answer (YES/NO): NO